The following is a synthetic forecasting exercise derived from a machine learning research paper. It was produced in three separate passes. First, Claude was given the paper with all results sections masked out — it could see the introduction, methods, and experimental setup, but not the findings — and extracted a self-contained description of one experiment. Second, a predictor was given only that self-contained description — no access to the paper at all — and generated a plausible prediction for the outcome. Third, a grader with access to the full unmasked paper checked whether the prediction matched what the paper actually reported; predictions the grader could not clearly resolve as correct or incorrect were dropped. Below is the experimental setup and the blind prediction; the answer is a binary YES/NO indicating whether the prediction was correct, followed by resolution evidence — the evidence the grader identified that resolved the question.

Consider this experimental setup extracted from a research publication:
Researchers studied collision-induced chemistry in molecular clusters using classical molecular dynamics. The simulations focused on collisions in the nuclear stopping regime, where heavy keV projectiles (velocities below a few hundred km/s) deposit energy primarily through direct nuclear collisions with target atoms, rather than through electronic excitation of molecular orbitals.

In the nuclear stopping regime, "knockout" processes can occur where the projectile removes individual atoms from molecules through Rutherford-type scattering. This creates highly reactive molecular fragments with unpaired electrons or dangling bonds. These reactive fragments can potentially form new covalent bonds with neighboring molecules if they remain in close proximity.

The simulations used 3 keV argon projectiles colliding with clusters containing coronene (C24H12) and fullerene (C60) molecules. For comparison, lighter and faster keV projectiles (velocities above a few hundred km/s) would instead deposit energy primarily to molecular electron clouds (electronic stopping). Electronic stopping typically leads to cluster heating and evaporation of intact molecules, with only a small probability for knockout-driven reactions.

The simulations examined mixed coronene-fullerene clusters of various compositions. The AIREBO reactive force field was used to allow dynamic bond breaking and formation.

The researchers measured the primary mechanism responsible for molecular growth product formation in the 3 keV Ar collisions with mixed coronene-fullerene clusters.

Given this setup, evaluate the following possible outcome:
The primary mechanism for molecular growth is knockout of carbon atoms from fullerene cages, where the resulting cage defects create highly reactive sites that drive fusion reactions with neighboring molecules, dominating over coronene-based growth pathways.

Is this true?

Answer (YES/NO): NO